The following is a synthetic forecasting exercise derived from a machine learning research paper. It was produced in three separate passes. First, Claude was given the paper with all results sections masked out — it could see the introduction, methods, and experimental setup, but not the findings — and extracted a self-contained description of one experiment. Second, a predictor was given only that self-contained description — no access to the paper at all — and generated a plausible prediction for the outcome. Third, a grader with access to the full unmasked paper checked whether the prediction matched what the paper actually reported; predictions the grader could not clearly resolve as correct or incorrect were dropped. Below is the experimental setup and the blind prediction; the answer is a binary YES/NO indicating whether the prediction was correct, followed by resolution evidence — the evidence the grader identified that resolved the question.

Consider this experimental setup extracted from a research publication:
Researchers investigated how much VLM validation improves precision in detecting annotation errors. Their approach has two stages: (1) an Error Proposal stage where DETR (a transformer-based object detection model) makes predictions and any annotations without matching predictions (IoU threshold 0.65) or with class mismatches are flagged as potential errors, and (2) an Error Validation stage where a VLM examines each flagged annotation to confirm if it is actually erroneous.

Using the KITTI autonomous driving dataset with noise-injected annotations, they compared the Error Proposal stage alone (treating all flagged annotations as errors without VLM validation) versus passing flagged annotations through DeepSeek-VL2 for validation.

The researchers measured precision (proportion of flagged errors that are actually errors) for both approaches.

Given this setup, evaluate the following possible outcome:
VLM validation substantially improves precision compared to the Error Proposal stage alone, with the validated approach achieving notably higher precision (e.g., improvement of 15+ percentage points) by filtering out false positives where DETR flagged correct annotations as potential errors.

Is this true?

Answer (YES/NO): YES